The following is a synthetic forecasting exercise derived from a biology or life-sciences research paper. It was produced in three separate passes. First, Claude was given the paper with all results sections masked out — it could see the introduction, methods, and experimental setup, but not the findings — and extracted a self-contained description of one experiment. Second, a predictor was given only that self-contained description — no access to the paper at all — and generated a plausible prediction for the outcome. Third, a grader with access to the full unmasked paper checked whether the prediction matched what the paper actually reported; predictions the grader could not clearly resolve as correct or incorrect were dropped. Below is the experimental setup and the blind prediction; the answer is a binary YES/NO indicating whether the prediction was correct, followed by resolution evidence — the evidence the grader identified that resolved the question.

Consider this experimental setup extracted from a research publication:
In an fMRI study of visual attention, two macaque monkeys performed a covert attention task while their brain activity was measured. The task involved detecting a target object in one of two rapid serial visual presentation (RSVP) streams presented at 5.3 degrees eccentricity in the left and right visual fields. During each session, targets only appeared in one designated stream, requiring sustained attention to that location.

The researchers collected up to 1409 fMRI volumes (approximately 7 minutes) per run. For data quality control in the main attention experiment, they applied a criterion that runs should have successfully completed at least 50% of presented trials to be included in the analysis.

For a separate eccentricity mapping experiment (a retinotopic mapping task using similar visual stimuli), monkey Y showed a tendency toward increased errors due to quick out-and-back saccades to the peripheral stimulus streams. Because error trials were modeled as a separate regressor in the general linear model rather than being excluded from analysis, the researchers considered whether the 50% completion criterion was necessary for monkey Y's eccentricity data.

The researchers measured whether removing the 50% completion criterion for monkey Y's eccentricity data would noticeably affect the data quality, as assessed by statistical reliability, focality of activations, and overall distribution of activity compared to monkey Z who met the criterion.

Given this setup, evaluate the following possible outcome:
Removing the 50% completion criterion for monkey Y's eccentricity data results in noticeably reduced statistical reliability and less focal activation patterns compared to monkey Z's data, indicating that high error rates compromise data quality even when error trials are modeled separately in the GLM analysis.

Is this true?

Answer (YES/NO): NO